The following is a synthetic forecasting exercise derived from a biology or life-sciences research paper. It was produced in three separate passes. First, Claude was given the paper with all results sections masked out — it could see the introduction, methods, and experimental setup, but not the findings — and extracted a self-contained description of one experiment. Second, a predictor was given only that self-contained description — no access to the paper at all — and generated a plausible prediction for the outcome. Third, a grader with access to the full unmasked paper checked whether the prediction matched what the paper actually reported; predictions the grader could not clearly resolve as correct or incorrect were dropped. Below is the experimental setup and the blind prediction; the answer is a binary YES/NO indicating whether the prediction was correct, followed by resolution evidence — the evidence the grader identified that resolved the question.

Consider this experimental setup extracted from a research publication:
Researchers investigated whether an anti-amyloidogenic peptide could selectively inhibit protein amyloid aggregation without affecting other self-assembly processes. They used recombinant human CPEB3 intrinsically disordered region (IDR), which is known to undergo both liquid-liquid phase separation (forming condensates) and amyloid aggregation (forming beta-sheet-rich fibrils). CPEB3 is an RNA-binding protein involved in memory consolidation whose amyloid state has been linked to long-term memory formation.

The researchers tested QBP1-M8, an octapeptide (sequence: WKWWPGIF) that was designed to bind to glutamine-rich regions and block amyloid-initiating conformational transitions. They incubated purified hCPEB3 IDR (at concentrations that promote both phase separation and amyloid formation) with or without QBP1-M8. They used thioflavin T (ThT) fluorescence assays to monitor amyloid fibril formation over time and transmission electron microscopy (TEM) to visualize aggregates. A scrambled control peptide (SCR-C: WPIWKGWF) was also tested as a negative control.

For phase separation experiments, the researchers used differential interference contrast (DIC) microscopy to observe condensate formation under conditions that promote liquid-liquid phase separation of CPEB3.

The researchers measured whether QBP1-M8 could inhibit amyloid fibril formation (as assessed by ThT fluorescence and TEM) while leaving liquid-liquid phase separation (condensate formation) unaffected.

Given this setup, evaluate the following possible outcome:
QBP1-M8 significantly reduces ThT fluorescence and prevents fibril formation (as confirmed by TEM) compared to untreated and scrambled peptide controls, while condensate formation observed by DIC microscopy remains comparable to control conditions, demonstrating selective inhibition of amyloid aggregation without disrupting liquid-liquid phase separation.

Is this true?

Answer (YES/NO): NO